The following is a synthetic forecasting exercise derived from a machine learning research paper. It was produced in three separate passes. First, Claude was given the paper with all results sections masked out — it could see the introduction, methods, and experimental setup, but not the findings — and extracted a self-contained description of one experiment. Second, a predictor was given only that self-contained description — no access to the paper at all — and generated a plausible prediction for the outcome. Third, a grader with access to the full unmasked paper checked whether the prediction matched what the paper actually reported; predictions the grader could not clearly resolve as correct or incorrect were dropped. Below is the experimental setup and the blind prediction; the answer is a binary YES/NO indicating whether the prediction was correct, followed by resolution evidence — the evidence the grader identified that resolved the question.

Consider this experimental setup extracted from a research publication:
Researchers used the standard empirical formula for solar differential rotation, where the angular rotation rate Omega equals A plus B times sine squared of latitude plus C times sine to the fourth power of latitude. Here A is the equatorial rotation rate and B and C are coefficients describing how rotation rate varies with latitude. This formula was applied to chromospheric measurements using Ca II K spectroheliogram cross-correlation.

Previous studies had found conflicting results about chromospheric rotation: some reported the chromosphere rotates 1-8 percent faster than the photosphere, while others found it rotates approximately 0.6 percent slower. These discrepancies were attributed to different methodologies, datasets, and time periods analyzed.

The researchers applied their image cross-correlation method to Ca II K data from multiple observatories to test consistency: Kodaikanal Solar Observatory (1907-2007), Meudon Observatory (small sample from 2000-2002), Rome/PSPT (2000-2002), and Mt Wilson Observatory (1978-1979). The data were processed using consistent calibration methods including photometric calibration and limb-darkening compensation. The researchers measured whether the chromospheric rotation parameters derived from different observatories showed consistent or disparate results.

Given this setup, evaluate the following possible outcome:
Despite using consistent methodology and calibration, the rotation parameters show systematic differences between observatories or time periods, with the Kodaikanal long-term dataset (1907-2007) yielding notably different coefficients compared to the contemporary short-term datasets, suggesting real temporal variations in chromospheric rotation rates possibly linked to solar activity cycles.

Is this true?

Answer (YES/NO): NO